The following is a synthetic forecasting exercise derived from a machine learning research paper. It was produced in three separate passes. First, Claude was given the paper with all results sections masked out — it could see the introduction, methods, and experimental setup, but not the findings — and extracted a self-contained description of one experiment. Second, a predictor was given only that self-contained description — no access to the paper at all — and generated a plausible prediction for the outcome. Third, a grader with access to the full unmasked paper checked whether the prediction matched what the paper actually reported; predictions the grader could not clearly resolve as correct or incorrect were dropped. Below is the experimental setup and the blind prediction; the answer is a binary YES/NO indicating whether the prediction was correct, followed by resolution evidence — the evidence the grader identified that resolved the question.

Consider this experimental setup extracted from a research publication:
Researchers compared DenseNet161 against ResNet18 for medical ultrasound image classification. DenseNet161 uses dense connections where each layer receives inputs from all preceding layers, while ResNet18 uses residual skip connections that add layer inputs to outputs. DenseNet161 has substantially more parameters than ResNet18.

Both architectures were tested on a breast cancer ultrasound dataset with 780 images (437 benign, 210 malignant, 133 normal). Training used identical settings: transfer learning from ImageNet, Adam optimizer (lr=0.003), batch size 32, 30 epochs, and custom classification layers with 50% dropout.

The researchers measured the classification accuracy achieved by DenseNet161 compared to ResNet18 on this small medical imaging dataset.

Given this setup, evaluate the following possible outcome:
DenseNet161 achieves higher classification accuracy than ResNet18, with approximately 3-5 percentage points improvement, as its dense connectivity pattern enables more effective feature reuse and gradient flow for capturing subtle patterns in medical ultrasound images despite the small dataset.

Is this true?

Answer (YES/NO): NO